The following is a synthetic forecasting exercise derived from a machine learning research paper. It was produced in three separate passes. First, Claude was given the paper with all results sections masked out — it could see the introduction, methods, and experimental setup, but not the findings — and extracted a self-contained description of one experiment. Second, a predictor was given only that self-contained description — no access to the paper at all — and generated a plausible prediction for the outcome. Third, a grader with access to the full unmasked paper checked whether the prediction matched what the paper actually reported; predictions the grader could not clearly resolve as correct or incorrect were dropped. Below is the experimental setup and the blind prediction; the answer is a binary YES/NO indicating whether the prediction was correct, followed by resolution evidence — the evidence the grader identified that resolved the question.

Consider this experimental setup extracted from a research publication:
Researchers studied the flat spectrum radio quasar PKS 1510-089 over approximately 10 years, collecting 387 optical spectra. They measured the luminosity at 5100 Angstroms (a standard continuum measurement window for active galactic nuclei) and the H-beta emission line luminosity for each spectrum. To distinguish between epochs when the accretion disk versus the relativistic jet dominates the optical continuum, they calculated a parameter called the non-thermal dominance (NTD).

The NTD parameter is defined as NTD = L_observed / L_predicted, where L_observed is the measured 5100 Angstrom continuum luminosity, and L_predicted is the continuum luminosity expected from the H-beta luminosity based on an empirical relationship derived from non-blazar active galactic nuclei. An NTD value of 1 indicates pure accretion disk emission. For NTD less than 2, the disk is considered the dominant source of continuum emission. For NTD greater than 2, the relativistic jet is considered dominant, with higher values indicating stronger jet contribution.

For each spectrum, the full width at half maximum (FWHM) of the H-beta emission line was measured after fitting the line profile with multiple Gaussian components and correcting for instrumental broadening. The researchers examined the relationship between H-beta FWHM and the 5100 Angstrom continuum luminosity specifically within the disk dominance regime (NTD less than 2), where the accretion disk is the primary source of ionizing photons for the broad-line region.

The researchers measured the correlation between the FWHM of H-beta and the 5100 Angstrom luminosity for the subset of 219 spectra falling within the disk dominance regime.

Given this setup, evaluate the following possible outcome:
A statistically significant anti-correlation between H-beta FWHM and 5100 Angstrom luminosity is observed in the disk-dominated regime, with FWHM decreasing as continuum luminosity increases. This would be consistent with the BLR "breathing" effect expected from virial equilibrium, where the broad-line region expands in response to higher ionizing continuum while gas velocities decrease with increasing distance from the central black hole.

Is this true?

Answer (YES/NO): YES